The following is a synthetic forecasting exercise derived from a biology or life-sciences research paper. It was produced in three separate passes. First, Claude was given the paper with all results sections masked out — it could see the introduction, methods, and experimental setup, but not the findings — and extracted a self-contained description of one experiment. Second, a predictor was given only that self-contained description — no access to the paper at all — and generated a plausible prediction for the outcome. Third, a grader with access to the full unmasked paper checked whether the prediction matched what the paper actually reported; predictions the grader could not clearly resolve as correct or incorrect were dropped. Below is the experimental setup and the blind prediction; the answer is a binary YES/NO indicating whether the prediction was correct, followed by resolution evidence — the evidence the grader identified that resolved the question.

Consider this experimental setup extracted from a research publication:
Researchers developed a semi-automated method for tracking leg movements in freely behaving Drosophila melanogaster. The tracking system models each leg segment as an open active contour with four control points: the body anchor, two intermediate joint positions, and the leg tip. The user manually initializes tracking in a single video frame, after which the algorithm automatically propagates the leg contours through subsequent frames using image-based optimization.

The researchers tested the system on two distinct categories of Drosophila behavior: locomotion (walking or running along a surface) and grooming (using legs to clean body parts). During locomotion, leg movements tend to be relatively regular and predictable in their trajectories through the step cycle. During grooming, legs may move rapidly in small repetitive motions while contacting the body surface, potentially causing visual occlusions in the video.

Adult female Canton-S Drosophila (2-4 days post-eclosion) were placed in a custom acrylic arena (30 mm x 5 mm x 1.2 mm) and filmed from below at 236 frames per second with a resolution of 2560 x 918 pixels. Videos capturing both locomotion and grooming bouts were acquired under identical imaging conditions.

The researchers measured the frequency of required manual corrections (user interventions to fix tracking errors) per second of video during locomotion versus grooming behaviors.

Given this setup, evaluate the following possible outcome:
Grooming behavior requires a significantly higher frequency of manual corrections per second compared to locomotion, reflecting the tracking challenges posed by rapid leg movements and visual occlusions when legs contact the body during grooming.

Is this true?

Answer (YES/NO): NO